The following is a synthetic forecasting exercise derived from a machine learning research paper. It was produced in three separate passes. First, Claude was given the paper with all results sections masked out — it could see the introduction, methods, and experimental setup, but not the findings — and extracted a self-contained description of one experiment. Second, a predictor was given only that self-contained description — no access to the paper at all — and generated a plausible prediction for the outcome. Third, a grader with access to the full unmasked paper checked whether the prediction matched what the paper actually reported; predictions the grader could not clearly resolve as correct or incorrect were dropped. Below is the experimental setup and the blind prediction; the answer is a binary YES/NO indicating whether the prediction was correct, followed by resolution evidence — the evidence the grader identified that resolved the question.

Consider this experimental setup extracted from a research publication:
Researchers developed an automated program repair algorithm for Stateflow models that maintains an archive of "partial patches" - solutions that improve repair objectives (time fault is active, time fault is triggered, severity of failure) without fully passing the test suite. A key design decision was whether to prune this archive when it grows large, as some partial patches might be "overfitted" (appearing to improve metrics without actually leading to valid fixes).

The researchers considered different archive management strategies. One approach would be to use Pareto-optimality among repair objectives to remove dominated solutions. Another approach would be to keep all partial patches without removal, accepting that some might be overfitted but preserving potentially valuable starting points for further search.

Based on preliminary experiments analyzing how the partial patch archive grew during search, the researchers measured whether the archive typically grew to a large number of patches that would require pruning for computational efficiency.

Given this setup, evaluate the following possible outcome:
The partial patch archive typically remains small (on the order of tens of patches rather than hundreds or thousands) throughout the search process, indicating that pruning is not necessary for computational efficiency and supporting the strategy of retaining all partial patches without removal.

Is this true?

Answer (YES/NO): YES